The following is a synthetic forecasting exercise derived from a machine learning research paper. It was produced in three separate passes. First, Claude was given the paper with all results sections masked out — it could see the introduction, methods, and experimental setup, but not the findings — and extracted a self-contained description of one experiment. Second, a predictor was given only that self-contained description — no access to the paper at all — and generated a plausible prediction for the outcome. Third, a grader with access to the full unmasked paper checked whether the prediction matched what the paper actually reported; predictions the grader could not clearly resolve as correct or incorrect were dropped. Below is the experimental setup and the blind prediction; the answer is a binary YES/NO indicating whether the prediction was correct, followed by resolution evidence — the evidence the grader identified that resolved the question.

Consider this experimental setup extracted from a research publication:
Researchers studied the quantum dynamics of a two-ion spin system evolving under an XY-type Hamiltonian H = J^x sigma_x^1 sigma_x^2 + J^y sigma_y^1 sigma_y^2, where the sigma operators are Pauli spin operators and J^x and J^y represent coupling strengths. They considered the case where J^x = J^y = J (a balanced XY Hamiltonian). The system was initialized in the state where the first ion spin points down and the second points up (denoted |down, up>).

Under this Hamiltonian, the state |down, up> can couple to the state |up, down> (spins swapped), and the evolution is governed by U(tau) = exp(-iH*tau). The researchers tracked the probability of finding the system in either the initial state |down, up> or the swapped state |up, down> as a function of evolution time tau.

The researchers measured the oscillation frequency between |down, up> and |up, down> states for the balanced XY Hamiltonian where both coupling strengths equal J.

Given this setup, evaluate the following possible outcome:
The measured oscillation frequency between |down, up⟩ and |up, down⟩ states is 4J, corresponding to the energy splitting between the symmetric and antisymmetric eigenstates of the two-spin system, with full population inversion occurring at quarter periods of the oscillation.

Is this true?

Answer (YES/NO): NO